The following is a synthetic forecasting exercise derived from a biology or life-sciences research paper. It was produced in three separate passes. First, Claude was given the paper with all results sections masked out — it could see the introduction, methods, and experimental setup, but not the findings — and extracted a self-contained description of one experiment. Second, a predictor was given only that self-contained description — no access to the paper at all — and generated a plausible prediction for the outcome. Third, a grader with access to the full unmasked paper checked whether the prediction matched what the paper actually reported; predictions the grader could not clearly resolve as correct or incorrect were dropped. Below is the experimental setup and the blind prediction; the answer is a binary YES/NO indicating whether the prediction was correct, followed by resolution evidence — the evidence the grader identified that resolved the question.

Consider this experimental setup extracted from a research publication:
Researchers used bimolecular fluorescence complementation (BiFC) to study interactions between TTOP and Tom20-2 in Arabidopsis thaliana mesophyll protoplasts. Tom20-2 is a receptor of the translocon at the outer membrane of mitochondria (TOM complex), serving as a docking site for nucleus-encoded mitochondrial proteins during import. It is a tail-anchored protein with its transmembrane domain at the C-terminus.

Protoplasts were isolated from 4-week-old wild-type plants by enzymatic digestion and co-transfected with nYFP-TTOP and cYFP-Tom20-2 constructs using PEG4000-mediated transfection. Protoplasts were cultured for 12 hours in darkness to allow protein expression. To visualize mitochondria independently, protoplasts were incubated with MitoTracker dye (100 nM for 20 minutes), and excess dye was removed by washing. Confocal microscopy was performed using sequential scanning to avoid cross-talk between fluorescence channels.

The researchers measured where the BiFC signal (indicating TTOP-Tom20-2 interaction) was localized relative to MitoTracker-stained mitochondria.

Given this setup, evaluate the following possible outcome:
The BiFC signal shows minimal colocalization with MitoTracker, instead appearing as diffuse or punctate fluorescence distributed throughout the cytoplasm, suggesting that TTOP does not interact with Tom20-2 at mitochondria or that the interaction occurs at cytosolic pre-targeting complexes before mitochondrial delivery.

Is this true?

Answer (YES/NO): NO